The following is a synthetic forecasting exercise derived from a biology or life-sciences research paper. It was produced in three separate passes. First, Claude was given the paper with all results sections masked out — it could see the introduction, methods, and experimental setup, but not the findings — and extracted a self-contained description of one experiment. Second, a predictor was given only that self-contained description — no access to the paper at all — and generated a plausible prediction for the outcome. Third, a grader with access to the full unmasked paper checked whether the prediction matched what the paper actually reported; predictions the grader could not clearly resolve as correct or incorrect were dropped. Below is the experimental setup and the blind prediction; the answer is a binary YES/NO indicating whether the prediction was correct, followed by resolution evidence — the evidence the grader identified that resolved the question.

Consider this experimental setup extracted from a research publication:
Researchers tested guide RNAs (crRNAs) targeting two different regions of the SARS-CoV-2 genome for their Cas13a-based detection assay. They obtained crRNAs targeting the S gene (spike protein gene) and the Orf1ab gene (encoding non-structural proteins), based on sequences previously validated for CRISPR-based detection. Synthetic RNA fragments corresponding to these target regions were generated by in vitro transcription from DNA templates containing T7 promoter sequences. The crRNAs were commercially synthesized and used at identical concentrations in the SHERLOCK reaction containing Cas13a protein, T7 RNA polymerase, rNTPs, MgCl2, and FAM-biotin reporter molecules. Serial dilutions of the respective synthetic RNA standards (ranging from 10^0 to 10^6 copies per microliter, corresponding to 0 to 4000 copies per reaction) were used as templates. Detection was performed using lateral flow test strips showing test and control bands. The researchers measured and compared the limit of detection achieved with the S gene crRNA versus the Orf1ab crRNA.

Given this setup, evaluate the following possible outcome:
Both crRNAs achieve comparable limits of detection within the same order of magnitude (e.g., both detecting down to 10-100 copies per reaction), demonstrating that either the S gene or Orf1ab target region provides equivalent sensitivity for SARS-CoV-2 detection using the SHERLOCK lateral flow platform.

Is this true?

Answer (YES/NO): NO